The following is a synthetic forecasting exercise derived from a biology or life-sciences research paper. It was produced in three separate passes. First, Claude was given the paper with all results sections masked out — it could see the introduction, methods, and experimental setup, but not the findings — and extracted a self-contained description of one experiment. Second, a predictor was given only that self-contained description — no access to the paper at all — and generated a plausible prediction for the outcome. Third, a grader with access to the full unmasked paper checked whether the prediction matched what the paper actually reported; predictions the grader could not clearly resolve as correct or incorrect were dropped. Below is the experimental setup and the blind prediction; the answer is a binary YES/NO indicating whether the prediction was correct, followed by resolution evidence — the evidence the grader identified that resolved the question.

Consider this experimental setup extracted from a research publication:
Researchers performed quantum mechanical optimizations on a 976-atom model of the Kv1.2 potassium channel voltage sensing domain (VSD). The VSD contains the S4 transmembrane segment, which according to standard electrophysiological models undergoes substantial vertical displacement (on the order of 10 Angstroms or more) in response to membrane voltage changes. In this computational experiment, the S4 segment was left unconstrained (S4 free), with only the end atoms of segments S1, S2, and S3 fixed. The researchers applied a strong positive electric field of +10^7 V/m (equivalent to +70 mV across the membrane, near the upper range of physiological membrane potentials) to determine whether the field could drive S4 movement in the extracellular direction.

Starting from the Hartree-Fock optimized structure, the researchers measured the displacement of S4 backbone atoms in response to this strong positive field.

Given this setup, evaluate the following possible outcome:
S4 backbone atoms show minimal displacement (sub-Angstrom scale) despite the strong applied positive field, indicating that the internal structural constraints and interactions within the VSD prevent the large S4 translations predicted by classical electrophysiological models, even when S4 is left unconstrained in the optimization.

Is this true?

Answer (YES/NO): NO